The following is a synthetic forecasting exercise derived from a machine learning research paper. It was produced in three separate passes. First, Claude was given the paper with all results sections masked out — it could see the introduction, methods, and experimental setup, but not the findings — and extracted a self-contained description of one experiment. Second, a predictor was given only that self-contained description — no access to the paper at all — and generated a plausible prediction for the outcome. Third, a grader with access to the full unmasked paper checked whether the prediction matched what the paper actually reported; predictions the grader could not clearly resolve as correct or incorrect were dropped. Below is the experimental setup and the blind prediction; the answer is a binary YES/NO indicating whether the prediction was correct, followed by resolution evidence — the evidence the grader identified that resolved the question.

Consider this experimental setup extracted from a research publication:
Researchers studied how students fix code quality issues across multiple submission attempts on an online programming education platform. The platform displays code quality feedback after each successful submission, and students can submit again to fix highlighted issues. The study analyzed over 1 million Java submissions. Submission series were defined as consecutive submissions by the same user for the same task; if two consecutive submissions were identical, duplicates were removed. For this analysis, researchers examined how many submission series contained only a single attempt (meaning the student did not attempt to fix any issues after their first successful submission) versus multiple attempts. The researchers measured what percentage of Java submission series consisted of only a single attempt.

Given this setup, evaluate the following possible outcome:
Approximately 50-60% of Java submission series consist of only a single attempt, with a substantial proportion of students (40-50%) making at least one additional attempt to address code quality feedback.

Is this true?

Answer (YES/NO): NO